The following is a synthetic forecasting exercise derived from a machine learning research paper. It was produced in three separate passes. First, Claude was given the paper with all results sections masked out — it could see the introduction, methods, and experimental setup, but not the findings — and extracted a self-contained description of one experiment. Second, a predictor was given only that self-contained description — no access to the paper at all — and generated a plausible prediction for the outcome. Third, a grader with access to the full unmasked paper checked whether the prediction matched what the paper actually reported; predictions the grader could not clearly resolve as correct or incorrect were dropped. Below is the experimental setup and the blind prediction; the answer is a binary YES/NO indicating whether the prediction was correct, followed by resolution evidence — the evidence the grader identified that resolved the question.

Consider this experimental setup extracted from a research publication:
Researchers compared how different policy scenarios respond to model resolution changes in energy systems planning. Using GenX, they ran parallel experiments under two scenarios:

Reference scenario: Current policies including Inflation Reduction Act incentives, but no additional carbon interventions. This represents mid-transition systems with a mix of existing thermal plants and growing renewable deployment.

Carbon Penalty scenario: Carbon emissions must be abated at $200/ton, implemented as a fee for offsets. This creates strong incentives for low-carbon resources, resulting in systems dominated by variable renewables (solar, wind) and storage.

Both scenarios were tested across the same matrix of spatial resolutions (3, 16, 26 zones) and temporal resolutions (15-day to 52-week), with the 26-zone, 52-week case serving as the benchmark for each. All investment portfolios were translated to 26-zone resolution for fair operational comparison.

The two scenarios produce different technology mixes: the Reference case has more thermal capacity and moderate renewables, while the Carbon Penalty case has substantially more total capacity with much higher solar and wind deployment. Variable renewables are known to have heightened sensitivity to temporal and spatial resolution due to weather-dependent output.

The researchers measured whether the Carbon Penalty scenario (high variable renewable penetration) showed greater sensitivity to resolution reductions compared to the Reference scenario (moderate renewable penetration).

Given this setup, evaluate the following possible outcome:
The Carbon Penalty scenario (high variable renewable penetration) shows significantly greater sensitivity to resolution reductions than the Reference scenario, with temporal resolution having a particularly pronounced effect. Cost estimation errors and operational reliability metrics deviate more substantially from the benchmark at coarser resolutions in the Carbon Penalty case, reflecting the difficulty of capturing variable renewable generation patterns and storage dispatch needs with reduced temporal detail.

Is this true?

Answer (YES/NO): NO